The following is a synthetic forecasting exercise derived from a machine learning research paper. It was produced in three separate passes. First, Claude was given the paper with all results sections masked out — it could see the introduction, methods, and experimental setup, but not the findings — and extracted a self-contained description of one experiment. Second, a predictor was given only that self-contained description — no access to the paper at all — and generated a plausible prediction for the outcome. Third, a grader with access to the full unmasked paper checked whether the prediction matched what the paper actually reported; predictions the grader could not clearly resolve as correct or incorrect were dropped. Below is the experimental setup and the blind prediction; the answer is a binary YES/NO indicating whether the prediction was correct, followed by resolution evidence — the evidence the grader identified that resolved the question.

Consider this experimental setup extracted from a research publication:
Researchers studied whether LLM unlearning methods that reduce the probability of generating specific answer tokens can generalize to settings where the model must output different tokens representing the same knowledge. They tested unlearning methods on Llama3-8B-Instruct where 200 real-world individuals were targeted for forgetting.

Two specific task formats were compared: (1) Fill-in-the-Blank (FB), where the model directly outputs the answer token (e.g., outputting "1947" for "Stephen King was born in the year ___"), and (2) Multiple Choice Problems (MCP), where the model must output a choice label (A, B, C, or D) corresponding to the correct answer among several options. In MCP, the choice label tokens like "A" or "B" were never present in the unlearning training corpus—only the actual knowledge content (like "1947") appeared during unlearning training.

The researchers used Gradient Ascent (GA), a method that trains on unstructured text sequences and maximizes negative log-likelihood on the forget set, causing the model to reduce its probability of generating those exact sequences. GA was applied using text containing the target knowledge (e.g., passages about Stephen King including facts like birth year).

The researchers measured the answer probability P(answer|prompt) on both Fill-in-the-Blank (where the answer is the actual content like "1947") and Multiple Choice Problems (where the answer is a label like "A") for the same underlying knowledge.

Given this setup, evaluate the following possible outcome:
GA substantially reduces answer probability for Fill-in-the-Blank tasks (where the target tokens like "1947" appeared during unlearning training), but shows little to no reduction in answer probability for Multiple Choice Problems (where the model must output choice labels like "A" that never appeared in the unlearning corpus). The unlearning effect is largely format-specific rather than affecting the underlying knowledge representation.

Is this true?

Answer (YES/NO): NO